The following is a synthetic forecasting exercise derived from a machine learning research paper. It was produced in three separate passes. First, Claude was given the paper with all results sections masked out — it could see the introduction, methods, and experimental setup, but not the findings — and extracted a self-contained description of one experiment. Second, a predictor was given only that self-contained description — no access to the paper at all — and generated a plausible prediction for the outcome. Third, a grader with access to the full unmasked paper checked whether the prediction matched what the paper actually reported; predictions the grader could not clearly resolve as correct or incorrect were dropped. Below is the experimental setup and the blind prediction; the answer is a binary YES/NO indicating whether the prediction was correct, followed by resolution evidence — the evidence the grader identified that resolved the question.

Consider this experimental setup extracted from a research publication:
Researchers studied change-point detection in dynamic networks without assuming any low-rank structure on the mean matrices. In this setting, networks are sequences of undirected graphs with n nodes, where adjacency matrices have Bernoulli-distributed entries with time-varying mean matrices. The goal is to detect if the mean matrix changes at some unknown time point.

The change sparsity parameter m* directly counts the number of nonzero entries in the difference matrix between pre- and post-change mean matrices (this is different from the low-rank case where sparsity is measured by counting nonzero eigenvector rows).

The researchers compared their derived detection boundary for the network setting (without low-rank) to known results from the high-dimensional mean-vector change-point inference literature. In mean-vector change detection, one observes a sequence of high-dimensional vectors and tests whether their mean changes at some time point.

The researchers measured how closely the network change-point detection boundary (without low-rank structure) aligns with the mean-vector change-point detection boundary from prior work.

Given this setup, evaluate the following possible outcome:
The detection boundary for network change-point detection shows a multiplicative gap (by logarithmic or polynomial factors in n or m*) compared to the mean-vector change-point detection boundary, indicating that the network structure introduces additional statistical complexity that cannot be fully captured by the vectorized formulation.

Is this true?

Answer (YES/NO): NO